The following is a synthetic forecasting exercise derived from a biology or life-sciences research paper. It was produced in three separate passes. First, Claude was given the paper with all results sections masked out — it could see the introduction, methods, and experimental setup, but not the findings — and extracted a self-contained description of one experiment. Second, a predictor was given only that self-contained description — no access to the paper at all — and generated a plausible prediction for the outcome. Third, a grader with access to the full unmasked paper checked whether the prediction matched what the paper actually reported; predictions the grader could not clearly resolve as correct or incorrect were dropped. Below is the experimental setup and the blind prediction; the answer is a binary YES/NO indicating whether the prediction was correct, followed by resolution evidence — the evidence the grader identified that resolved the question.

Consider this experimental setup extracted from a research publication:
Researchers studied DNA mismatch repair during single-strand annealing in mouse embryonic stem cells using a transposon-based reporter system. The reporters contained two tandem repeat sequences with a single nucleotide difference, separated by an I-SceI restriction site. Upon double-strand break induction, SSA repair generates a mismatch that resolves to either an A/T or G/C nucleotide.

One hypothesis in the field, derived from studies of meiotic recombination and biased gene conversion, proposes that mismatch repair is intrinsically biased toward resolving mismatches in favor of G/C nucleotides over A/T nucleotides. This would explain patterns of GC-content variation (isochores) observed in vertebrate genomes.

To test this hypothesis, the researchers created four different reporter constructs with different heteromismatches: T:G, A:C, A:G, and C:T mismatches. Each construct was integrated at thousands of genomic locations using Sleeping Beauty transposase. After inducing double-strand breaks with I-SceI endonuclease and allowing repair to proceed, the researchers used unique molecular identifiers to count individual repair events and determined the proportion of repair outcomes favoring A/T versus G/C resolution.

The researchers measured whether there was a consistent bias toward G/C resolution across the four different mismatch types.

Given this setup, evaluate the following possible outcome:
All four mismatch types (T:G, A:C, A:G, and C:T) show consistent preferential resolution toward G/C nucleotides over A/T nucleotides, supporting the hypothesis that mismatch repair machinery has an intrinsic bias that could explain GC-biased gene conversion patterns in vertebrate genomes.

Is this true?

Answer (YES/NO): NO